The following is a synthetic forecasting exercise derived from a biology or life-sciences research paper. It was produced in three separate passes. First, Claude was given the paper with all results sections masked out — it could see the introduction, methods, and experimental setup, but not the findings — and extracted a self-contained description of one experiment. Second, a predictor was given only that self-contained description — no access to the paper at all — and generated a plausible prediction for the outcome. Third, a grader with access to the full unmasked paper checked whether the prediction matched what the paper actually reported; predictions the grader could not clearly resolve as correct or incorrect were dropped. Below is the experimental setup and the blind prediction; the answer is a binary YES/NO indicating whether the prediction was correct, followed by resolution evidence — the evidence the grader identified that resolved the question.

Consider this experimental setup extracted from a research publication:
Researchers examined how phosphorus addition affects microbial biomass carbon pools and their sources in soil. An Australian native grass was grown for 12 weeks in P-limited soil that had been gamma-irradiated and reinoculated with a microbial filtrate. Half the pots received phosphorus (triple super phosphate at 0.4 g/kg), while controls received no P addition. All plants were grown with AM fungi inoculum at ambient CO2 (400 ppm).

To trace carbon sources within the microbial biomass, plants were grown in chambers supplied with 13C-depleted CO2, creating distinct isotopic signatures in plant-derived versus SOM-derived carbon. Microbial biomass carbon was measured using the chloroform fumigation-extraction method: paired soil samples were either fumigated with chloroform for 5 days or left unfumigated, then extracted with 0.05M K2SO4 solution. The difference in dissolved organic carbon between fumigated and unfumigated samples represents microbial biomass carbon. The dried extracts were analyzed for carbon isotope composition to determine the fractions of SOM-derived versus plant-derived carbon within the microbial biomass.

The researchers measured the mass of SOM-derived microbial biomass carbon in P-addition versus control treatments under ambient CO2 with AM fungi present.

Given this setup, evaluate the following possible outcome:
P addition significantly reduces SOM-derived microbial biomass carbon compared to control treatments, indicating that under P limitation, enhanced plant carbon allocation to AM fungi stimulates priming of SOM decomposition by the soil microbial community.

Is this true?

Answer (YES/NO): NO